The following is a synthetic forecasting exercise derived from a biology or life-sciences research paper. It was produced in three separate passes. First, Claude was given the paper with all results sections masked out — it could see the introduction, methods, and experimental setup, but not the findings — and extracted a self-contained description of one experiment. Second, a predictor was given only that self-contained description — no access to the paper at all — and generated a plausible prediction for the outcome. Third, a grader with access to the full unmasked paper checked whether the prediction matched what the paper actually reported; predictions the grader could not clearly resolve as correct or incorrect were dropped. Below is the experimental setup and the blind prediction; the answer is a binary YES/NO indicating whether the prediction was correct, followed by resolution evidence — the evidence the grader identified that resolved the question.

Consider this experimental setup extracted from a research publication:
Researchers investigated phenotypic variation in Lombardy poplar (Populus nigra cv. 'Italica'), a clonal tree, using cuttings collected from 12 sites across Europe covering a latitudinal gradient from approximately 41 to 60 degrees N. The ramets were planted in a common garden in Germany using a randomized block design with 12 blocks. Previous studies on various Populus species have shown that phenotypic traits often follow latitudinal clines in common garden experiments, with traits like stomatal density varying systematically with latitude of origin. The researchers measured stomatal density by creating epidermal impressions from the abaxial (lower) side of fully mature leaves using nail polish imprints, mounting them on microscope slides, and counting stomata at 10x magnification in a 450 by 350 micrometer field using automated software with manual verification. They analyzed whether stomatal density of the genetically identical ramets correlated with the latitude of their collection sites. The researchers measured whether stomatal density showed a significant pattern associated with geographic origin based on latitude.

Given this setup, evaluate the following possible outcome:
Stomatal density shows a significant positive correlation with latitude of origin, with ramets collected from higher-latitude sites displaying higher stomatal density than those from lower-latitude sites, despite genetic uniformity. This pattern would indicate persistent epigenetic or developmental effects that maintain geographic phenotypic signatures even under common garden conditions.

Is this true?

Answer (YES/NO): NO